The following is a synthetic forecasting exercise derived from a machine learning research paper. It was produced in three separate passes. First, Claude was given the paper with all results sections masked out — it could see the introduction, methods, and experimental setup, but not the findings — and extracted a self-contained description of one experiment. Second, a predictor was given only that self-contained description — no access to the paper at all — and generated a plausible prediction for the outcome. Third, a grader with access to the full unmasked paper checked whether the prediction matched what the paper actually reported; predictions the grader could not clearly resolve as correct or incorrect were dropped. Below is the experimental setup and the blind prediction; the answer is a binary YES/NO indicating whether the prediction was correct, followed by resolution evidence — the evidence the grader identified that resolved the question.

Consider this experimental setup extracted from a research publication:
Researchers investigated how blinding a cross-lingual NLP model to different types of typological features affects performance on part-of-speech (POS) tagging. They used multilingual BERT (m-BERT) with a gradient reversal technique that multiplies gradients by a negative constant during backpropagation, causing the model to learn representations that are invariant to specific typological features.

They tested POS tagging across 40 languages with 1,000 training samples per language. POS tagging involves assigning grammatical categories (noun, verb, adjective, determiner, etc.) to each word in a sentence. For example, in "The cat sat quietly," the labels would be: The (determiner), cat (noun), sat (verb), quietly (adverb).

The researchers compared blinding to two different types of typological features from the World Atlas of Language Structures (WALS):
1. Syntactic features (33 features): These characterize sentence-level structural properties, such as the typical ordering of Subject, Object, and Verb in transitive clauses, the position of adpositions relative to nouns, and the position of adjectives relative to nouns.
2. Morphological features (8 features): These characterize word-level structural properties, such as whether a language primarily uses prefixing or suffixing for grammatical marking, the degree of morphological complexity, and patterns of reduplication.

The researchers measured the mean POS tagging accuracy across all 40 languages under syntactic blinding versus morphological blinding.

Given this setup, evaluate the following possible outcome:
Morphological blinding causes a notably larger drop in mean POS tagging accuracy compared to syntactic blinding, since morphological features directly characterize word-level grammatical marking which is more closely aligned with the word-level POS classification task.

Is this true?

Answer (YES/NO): NO